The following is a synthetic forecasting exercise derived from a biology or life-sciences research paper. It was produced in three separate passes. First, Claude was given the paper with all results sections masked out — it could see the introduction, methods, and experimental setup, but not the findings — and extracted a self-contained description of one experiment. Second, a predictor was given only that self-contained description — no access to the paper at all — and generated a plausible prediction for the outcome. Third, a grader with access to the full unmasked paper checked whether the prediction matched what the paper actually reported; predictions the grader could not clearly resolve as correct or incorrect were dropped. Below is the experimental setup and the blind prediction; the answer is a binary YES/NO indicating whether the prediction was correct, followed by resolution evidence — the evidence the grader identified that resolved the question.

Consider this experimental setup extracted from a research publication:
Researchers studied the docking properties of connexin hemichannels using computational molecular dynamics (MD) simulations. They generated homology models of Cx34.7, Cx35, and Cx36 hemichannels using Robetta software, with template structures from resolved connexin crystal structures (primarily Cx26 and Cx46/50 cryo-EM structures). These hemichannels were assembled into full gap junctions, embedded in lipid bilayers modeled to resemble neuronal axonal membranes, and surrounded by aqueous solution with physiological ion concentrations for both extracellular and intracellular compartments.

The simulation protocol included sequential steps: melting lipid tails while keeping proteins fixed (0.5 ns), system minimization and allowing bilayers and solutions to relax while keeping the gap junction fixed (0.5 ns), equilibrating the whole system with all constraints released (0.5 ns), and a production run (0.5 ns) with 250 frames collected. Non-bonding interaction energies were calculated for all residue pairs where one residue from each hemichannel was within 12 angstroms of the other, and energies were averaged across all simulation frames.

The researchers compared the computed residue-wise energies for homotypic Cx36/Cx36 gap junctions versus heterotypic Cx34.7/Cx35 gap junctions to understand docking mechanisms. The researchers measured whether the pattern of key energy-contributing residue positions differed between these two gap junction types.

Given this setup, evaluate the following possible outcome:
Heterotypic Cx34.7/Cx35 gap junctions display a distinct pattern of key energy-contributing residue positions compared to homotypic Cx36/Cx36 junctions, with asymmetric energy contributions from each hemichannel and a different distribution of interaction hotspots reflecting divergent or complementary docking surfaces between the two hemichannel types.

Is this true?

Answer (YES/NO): NO